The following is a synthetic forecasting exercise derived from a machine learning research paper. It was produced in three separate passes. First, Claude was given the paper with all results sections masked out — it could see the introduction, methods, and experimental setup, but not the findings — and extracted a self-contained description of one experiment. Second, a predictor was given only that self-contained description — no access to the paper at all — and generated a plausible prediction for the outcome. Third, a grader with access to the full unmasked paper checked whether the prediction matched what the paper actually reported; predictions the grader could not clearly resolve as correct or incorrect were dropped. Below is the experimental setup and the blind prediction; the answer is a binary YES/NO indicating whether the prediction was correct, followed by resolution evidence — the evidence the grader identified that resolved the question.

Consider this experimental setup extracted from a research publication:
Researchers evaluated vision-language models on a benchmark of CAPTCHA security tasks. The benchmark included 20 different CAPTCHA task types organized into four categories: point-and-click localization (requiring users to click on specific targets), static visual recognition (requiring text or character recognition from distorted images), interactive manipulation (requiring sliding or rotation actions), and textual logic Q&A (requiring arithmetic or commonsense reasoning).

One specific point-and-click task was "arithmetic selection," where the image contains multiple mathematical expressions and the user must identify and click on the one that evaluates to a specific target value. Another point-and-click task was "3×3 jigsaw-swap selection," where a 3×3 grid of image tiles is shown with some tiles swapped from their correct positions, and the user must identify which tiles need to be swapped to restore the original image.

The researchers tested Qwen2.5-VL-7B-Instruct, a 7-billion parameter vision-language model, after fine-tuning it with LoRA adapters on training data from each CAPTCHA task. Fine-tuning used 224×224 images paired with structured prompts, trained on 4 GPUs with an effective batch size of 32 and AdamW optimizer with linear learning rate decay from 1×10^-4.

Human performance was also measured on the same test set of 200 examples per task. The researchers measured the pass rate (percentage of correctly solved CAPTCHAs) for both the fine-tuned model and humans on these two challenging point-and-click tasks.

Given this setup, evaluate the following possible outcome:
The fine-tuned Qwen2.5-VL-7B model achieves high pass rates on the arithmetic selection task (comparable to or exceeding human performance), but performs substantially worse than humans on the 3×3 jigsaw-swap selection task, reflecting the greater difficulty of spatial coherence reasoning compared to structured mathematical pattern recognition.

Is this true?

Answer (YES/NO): NO